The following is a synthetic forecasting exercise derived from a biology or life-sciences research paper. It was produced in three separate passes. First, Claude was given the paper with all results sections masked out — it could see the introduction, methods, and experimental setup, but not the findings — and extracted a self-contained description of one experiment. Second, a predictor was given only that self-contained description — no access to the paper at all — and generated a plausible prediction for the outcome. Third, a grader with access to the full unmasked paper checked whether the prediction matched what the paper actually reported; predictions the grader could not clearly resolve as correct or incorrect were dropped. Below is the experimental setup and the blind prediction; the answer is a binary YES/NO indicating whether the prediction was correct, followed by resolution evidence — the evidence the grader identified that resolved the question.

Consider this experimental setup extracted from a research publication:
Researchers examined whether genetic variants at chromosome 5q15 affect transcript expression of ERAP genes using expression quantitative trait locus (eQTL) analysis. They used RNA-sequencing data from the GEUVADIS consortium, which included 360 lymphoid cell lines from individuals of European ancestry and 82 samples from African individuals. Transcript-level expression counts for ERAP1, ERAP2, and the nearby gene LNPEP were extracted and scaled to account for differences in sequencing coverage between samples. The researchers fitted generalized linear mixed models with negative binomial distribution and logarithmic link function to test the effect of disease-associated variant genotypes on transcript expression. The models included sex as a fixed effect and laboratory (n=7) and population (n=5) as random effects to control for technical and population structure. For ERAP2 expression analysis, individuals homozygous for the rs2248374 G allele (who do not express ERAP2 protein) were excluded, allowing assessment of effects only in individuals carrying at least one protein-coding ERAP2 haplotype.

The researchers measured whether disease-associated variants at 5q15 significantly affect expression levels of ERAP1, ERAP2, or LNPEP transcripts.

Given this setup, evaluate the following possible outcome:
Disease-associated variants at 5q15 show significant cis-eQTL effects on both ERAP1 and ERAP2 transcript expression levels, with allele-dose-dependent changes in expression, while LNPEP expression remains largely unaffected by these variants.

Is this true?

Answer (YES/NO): YES